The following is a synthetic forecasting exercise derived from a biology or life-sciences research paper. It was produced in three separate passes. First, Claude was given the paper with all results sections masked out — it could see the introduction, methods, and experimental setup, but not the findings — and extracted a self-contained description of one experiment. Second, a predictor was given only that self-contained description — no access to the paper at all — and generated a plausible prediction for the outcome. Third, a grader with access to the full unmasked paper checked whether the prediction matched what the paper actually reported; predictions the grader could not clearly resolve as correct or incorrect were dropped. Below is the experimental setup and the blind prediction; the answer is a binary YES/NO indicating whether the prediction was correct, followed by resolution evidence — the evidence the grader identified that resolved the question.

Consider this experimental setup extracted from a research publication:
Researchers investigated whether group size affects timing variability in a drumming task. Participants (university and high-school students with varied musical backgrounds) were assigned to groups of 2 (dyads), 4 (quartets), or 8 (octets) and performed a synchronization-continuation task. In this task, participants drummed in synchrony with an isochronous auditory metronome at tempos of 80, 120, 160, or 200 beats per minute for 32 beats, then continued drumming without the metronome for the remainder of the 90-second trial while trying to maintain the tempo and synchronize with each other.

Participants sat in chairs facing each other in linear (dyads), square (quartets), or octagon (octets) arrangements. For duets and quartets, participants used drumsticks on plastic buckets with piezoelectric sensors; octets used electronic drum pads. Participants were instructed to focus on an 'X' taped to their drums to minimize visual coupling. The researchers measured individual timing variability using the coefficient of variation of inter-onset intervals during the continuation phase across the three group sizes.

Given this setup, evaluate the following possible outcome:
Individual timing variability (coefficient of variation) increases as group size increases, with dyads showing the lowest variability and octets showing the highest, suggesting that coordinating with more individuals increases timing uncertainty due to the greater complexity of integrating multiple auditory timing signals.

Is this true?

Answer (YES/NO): YES